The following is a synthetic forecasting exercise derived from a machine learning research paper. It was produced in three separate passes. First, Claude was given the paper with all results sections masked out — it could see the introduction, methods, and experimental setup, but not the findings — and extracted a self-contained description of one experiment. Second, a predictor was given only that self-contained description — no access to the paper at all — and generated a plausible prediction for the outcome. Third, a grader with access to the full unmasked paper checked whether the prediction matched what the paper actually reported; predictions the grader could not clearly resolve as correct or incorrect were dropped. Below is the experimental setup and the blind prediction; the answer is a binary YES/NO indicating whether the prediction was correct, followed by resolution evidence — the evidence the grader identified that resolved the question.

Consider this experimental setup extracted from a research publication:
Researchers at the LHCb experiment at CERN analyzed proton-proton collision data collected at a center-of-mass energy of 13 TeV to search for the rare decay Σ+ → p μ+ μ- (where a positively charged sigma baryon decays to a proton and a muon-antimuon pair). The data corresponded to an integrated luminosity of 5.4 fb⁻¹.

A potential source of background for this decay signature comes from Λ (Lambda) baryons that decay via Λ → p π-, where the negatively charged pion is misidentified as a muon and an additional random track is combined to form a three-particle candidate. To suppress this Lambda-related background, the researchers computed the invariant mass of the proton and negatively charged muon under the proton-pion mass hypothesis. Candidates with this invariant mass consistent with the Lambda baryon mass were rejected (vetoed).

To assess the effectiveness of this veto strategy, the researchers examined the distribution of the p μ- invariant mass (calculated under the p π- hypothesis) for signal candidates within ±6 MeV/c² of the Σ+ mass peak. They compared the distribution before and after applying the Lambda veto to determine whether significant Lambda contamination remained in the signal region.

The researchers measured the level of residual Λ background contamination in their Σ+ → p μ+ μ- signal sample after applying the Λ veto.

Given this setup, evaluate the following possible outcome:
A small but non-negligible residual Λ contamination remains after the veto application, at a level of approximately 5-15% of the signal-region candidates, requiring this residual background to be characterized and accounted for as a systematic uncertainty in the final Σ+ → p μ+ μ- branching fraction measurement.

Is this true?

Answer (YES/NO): NO